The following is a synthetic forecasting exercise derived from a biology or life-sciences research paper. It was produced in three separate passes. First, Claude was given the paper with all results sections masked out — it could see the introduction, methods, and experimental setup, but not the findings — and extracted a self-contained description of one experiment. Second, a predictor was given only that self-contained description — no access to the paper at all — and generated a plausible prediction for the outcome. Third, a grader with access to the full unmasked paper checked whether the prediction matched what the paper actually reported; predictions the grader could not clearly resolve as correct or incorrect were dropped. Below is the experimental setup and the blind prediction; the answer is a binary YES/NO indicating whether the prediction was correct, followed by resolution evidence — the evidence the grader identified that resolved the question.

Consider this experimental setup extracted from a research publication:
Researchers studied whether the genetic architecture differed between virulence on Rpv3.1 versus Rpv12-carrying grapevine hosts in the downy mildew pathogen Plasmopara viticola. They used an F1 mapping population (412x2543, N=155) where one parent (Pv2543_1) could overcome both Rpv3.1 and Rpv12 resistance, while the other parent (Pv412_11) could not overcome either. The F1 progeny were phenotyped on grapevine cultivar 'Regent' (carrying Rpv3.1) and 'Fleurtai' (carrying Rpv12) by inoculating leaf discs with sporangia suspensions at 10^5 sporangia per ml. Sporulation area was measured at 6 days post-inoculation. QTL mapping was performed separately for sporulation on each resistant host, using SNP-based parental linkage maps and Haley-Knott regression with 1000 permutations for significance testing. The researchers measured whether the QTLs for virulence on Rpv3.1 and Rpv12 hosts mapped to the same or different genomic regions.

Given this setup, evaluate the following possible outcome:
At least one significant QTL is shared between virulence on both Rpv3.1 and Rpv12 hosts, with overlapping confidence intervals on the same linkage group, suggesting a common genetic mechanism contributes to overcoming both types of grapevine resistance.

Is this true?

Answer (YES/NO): NO